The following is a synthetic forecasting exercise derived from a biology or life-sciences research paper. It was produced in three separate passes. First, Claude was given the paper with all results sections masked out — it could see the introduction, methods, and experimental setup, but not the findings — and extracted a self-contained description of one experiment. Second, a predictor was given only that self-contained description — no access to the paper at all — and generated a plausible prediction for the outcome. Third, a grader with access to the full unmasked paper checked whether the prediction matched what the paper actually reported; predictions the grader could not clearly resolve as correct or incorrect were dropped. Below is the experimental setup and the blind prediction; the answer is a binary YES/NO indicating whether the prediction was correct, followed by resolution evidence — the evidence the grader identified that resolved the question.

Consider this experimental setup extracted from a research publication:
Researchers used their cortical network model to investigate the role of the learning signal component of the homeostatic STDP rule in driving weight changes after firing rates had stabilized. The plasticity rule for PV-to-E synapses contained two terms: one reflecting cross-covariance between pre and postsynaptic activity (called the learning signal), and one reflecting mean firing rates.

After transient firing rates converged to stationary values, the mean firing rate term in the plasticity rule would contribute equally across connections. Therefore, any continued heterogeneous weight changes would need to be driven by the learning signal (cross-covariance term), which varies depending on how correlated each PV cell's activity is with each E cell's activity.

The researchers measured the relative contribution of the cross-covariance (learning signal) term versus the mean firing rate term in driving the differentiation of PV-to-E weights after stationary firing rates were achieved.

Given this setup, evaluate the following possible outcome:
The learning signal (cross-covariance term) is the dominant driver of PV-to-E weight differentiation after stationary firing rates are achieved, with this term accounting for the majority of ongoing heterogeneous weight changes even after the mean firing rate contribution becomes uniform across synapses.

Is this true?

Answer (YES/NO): YES